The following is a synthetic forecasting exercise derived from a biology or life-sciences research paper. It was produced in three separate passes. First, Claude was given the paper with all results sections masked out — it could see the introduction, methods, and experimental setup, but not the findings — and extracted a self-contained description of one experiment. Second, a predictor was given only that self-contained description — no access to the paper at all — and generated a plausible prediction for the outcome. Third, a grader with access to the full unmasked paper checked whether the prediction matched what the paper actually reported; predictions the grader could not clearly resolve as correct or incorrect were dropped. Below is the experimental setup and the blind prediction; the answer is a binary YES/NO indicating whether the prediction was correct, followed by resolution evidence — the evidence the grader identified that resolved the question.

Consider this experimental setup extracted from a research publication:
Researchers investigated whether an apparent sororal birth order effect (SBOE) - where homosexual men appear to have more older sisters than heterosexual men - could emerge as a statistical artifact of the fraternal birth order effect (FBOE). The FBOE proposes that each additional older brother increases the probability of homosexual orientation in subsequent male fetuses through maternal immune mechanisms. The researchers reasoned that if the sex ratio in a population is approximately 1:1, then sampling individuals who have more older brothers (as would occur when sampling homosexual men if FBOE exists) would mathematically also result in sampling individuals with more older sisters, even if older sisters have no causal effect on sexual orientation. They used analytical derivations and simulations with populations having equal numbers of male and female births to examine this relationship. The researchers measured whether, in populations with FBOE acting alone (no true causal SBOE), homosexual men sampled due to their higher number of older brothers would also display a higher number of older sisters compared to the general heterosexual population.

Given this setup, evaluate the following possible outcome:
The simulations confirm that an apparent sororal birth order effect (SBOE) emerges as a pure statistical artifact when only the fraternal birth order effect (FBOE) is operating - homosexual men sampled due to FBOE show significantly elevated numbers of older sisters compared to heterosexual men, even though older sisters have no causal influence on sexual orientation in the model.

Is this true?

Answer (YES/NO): YES